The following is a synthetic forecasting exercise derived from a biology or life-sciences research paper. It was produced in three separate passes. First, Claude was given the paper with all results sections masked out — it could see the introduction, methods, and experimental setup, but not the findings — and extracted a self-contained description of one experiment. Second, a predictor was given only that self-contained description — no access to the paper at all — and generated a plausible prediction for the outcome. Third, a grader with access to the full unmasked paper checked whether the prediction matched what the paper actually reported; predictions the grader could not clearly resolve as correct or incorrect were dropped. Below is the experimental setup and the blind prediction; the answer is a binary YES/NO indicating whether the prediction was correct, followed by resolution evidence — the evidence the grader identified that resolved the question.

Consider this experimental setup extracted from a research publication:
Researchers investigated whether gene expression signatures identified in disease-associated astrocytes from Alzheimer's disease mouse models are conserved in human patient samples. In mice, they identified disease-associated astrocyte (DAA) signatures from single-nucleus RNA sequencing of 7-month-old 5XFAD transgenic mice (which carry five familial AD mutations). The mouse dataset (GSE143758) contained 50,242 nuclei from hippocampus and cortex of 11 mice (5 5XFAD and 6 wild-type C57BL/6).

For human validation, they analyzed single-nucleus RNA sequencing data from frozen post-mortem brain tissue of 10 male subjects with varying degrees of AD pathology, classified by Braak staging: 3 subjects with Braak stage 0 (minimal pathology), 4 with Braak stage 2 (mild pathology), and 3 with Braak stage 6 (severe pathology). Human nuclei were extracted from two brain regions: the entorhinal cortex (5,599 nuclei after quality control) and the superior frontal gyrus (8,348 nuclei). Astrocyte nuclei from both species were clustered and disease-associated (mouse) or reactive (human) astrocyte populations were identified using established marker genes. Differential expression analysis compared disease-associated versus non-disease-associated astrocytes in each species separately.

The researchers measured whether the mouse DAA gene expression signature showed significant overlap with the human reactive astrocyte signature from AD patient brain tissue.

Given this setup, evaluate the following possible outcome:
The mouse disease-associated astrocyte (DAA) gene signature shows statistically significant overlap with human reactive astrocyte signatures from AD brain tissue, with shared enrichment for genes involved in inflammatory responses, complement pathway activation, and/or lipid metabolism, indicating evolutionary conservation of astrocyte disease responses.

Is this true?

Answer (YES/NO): NO